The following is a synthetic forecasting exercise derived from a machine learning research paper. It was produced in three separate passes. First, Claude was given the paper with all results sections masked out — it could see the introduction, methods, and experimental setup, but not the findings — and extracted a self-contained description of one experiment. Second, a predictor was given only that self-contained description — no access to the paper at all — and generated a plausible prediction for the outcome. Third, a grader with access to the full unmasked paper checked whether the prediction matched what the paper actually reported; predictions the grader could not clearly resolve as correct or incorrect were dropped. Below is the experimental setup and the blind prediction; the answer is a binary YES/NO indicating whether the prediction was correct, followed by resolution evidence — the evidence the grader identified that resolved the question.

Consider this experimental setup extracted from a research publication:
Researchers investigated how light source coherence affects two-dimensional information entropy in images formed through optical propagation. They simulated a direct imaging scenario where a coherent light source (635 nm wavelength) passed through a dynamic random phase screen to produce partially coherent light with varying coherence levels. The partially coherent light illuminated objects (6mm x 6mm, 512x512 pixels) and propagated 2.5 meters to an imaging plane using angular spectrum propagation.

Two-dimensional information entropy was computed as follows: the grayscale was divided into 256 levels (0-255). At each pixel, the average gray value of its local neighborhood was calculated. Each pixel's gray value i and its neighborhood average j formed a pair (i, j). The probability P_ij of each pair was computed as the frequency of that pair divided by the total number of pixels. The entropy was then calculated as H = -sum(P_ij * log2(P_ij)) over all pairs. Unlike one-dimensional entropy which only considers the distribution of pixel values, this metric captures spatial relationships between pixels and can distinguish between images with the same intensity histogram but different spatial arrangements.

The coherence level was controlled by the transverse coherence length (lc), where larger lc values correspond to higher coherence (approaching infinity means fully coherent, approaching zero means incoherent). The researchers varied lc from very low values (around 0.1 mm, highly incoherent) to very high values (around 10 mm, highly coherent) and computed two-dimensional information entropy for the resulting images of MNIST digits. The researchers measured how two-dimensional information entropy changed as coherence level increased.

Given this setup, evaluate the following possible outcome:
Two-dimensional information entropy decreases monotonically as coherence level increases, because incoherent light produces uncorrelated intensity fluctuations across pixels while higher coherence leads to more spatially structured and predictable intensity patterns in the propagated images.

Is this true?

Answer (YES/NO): NO